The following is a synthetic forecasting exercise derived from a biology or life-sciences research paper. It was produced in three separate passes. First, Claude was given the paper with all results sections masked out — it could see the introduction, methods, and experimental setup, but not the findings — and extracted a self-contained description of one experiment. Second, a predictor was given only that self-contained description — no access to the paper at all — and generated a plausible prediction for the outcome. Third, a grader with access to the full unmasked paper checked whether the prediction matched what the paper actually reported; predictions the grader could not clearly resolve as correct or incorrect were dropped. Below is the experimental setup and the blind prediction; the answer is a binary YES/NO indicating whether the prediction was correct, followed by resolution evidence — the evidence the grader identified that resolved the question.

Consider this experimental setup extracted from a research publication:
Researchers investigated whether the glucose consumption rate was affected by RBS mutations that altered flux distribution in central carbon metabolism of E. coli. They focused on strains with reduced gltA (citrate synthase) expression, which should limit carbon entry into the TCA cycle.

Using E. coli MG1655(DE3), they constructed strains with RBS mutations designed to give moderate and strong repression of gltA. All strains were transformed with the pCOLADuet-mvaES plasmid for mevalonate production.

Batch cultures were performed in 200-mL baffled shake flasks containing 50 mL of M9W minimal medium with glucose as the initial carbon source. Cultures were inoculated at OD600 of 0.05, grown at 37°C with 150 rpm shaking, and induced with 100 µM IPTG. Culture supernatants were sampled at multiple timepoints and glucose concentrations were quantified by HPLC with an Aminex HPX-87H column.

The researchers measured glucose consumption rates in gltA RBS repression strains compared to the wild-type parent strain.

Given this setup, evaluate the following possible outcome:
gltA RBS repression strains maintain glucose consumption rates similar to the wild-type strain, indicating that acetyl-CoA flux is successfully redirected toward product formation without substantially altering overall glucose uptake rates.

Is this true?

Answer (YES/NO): NO